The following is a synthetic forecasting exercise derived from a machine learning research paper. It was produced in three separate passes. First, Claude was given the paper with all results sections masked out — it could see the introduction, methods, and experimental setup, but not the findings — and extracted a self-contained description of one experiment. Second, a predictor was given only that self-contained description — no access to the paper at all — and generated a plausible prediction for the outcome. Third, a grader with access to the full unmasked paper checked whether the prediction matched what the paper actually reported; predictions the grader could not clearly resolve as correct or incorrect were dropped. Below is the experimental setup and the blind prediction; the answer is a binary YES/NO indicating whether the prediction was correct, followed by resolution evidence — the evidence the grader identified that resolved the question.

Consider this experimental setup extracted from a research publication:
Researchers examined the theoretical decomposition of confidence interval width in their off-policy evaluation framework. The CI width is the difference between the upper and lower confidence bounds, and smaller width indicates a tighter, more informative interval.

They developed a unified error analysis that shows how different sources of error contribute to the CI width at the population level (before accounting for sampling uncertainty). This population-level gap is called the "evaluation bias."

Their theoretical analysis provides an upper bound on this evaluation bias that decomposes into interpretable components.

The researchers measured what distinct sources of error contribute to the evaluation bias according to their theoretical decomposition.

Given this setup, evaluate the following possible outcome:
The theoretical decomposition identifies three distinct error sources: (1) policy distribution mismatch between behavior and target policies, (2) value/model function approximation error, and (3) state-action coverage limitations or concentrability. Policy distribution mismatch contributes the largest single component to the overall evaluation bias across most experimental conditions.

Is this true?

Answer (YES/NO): NO